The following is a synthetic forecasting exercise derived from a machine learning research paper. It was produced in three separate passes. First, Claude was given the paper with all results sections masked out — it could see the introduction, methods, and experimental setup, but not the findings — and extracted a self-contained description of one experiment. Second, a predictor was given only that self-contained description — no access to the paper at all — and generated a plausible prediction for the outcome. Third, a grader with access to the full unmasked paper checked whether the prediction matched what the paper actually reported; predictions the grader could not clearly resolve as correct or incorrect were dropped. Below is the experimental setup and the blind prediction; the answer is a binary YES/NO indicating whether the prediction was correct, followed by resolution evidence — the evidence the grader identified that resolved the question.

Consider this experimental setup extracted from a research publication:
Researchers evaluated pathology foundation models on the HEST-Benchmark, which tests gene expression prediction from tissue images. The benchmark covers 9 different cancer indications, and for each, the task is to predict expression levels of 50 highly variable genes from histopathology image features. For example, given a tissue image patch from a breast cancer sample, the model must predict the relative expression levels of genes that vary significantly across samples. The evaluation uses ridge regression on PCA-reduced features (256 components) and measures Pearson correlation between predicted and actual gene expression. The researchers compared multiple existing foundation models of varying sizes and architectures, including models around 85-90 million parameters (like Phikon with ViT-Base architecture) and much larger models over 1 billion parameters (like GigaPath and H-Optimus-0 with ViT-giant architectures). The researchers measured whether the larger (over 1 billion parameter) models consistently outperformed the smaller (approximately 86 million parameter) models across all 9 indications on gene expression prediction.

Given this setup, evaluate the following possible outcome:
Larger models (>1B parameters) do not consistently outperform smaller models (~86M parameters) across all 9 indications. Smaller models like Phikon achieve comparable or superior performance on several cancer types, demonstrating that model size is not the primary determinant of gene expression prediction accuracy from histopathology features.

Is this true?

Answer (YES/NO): NO